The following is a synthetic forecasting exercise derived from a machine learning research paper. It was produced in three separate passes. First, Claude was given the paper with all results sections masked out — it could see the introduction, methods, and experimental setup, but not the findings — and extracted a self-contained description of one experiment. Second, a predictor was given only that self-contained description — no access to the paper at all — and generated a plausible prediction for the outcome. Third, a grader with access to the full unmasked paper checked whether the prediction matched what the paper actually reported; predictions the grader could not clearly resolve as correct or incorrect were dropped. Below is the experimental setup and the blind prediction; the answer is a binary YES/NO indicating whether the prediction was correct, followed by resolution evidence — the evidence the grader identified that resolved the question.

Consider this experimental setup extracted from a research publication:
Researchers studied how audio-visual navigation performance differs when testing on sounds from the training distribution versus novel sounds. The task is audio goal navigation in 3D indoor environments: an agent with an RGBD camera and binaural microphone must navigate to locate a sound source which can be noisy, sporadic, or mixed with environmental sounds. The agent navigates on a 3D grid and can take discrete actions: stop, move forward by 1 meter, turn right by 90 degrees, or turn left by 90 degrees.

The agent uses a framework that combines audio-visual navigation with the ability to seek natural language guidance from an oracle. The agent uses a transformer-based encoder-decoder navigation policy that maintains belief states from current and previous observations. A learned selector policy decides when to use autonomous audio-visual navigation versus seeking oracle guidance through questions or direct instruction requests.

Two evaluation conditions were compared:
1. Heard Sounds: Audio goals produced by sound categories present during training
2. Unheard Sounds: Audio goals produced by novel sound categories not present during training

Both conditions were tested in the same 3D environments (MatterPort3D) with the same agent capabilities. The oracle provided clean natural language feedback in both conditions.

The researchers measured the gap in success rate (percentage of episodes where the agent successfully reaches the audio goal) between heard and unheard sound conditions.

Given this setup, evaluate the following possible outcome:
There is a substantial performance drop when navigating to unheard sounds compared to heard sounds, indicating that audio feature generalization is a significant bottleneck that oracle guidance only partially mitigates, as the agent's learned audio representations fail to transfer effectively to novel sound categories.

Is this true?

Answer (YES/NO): NO